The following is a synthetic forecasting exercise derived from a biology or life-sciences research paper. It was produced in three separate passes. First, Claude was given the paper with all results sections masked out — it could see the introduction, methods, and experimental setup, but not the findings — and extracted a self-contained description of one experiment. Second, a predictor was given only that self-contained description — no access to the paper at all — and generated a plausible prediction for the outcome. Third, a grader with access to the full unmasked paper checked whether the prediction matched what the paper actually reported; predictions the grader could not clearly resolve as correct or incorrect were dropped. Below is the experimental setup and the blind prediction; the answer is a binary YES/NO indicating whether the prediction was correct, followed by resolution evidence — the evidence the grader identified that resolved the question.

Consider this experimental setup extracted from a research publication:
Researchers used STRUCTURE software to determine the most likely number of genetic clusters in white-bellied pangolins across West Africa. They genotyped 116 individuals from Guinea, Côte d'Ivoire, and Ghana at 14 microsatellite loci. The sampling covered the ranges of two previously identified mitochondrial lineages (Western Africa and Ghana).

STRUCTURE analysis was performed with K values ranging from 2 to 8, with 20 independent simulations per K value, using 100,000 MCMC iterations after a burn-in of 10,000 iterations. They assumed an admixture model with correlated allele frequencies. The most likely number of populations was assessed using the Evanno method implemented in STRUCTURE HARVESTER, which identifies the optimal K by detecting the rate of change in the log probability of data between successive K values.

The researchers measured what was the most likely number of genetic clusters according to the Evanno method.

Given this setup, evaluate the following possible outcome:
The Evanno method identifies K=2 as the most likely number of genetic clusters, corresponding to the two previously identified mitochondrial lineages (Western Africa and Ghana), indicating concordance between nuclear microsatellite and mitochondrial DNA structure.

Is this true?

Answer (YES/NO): NO